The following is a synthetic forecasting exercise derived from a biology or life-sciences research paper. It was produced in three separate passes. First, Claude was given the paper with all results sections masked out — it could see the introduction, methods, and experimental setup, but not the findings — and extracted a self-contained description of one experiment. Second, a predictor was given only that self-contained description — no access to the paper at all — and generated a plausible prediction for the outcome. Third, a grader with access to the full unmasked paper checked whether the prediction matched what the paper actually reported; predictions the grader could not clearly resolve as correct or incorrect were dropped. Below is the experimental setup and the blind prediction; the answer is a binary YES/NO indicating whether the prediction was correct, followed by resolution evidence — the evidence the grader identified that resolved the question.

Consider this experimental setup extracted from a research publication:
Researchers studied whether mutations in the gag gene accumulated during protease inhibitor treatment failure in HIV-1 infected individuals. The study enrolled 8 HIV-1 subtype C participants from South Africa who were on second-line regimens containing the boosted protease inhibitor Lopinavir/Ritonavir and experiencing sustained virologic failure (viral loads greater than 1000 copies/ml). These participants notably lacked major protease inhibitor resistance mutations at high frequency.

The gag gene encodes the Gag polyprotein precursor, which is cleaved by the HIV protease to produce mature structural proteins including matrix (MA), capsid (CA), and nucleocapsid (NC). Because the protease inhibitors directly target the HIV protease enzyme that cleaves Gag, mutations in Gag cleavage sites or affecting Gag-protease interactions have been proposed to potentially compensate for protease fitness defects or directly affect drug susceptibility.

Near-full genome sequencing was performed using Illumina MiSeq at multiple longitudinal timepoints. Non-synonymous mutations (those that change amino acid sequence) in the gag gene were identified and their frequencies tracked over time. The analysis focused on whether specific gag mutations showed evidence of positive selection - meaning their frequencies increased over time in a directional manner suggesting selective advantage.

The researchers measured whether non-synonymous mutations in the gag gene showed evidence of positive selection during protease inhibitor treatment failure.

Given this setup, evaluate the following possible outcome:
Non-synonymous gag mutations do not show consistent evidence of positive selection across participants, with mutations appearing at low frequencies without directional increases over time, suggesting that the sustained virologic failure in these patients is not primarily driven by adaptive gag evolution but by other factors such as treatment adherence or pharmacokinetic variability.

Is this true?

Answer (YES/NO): NO